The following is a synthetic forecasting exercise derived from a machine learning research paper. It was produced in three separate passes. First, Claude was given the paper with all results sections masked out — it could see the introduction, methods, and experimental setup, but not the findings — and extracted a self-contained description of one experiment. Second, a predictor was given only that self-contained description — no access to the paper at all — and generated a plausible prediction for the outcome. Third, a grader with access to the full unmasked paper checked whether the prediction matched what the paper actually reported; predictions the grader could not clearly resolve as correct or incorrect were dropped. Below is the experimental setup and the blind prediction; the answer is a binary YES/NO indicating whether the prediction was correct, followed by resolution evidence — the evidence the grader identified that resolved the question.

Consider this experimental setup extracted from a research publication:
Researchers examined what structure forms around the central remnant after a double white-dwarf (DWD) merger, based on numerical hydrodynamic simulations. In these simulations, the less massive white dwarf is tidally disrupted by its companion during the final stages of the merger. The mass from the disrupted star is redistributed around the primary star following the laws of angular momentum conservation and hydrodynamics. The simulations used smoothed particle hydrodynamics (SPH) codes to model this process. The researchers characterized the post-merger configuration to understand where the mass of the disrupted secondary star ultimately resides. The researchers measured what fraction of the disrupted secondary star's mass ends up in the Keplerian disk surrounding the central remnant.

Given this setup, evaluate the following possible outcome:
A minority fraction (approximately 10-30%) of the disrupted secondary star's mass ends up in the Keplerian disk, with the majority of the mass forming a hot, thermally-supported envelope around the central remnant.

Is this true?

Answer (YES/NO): NO